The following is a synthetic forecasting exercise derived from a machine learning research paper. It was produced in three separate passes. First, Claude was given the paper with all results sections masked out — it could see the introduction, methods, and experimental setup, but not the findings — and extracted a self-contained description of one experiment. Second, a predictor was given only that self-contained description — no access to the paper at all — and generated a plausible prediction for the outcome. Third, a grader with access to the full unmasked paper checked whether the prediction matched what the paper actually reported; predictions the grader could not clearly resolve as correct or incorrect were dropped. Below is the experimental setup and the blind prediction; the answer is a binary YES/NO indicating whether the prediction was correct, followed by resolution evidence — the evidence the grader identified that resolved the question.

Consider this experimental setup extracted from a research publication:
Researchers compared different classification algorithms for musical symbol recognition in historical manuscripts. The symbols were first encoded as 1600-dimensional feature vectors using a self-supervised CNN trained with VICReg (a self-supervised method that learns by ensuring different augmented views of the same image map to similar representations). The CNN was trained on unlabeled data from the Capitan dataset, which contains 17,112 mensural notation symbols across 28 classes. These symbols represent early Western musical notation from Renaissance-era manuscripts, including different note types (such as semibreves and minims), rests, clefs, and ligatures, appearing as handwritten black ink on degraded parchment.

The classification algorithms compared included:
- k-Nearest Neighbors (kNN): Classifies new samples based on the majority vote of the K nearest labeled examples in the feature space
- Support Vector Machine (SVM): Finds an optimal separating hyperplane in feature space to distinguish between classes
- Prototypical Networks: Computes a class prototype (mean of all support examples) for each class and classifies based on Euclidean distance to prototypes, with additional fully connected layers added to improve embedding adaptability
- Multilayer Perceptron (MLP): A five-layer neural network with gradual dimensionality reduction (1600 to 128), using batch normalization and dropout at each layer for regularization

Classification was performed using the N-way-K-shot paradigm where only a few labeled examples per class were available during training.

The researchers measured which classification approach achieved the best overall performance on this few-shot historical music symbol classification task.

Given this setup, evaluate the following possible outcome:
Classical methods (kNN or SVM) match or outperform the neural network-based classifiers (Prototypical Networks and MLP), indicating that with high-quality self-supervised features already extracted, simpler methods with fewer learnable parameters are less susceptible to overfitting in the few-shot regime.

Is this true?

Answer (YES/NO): NO